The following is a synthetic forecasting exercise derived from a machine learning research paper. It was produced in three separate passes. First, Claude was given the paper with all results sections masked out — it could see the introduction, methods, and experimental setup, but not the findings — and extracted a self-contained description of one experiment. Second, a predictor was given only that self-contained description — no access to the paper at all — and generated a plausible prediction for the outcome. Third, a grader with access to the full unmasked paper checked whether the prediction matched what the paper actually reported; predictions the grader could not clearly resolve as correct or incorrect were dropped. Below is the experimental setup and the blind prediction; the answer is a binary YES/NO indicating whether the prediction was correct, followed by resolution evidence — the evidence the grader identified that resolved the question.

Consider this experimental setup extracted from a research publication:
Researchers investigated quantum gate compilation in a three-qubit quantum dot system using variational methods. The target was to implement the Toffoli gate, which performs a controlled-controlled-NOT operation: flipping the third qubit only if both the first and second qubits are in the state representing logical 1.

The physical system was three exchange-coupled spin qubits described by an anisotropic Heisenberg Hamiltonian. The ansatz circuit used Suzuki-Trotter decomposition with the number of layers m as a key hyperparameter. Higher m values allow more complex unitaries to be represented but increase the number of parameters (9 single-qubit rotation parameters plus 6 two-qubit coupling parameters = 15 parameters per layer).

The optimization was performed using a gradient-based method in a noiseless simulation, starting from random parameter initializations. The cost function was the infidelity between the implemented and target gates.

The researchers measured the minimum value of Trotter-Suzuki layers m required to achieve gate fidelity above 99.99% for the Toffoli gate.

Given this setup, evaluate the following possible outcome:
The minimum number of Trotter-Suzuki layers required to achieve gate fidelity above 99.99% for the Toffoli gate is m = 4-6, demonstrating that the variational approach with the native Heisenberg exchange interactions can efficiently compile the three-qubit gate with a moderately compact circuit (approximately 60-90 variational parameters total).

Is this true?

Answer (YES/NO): NO